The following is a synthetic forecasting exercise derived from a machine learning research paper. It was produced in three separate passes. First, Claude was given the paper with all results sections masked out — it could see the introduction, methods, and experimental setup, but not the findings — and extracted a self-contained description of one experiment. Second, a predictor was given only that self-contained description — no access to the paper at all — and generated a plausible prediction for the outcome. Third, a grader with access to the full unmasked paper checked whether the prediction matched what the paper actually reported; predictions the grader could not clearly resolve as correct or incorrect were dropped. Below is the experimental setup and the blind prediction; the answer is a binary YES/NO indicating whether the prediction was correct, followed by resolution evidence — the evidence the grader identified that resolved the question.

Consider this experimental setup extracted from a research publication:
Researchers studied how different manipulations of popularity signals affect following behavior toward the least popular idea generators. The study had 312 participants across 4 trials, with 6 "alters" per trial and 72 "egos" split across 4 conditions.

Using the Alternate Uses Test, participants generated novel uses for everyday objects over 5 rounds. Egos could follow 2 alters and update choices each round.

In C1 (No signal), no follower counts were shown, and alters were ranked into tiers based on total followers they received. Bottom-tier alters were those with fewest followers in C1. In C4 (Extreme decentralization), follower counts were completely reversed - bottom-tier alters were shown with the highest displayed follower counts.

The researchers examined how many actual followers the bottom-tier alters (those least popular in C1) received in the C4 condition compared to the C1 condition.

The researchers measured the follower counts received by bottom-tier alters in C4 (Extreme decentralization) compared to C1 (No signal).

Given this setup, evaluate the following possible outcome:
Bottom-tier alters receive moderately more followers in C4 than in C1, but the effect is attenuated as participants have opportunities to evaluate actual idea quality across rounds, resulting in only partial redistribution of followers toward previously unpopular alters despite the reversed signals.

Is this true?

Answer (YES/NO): NO